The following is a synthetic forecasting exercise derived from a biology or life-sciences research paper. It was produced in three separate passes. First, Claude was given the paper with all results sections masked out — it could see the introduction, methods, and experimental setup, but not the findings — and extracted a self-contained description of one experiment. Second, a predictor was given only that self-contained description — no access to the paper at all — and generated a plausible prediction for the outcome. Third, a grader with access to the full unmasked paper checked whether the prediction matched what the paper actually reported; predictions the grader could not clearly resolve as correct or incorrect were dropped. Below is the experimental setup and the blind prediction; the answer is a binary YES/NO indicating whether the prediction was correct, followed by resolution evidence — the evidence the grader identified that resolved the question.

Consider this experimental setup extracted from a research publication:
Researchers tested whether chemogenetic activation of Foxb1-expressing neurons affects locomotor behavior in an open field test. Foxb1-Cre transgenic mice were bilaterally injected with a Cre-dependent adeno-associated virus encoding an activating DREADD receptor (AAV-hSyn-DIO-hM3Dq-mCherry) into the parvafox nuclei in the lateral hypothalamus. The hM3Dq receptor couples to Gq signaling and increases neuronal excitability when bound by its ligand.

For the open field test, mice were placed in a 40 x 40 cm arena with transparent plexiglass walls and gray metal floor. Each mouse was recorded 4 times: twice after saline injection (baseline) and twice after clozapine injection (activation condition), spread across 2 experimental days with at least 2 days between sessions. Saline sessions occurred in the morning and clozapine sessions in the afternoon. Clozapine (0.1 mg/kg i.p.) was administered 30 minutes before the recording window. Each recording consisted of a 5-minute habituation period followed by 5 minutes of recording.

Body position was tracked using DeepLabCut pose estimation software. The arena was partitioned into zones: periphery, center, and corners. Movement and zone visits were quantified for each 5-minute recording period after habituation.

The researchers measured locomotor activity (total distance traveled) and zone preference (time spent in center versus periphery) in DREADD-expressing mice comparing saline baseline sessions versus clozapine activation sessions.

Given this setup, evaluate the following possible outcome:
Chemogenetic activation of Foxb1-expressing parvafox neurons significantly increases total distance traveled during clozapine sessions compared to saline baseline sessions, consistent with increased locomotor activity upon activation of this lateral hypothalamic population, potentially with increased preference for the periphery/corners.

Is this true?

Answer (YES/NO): NO